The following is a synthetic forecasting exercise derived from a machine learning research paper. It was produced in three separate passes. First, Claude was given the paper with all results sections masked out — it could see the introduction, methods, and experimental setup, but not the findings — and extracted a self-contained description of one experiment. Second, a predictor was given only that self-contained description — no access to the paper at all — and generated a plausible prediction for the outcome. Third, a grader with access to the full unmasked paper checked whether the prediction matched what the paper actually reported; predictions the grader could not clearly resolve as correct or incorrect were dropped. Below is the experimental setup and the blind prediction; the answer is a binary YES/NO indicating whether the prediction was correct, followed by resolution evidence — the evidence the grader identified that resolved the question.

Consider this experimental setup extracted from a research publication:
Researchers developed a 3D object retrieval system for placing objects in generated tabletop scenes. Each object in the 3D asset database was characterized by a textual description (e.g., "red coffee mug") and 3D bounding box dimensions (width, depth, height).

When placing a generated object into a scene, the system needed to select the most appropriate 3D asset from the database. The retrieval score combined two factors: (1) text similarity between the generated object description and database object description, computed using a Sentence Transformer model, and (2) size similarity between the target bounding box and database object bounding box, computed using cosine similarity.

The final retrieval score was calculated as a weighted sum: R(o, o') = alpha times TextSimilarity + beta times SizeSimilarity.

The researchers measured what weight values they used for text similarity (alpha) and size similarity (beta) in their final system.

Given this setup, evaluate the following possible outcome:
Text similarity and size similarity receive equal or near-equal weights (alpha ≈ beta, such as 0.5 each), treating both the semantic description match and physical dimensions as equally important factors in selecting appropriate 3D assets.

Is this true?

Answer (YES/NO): NO